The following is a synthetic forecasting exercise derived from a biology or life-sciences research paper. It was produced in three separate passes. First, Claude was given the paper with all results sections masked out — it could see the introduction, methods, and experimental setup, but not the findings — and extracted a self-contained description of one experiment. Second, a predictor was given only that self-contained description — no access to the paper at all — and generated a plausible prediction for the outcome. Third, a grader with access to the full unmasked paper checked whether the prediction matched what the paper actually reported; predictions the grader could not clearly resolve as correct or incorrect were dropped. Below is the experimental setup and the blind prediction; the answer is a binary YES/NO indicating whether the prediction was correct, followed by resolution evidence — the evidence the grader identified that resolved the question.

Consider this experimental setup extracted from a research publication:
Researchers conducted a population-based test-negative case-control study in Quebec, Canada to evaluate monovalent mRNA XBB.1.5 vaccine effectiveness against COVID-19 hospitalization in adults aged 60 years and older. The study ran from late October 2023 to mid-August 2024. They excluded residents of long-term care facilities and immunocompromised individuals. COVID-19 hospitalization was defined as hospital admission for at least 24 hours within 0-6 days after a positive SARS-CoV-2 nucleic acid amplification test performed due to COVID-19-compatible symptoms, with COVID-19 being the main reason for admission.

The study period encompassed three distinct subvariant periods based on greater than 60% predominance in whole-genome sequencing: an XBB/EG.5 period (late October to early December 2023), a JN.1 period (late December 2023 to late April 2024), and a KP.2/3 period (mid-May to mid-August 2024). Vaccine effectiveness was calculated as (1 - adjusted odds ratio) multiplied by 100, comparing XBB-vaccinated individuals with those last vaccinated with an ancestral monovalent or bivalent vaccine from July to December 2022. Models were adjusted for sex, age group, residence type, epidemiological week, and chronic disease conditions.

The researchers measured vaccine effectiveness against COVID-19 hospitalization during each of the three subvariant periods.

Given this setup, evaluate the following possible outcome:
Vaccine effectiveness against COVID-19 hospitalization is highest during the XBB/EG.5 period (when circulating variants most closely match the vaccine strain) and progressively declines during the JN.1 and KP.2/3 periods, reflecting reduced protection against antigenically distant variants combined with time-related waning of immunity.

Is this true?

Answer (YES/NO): NO